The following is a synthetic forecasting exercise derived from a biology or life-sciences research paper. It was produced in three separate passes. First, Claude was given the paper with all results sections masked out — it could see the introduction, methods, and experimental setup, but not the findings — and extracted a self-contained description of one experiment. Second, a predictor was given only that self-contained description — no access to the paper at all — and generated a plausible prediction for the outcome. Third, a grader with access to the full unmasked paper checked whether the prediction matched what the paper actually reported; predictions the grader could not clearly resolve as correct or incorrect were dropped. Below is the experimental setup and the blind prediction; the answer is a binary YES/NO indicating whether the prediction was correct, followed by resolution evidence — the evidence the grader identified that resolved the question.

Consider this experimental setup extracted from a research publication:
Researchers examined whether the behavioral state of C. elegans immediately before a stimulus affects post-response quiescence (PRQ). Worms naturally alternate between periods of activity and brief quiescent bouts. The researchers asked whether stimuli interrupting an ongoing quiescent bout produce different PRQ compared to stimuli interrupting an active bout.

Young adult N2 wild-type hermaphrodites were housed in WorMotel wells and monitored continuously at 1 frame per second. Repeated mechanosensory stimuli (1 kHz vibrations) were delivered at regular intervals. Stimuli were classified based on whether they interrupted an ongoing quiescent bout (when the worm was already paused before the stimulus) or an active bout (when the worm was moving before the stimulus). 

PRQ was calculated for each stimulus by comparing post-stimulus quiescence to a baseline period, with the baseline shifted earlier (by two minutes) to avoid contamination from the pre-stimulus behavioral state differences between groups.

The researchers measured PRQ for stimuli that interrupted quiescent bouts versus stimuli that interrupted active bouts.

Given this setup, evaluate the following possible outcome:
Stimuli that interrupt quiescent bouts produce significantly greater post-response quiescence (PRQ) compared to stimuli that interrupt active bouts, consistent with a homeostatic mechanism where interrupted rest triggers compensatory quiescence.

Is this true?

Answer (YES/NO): NO